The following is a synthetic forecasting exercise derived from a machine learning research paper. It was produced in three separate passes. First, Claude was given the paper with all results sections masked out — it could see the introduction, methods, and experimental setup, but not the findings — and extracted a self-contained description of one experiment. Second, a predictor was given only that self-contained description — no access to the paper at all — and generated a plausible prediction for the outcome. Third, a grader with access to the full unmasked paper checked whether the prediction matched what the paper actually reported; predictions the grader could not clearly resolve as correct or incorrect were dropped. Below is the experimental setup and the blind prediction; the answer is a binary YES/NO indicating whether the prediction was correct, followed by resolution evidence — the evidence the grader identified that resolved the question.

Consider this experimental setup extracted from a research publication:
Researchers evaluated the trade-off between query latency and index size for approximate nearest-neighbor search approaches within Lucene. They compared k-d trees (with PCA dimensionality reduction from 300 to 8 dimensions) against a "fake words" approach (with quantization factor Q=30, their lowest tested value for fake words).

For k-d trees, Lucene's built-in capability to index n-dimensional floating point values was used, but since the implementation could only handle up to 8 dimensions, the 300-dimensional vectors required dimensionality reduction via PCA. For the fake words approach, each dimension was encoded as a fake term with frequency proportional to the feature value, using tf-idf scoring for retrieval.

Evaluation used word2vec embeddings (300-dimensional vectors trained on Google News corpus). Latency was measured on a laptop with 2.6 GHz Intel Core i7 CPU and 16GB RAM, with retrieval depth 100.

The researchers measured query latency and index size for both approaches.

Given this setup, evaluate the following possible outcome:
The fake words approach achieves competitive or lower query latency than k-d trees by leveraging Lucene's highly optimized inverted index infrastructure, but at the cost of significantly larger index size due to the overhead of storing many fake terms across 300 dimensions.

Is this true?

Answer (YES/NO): NO